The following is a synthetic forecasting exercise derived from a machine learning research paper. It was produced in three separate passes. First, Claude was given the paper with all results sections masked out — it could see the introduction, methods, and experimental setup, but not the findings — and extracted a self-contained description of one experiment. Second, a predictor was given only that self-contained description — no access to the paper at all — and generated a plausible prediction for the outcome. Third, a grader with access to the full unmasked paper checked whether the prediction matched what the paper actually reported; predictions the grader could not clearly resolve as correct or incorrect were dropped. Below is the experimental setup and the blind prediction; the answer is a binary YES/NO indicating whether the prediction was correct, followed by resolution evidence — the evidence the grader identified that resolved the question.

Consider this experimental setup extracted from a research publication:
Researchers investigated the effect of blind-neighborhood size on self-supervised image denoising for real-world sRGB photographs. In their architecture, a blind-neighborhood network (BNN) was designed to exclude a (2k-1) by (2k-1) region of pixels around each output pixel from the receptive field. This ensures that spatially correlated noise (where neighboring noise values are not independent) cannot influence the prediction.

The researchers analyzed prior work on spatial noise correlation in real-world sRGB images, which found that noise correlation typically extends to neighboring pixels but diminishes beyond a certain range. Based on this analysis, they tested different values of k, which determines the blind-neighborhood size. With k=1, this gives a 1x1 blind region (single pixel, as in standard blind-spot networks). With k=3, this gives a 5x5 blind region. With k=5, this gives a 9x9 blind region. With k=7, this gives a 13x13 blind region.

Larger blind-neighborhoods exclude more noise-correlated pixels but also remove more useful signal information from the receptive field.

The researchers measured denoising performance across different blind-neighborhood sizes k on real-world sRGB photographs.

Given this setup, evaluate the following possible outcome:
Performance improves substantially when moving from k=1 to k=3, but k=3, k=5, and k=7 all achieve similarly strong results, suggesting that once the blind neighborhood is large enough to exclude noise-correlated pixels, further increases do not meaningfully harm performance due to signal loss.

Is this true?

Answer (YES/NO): NO